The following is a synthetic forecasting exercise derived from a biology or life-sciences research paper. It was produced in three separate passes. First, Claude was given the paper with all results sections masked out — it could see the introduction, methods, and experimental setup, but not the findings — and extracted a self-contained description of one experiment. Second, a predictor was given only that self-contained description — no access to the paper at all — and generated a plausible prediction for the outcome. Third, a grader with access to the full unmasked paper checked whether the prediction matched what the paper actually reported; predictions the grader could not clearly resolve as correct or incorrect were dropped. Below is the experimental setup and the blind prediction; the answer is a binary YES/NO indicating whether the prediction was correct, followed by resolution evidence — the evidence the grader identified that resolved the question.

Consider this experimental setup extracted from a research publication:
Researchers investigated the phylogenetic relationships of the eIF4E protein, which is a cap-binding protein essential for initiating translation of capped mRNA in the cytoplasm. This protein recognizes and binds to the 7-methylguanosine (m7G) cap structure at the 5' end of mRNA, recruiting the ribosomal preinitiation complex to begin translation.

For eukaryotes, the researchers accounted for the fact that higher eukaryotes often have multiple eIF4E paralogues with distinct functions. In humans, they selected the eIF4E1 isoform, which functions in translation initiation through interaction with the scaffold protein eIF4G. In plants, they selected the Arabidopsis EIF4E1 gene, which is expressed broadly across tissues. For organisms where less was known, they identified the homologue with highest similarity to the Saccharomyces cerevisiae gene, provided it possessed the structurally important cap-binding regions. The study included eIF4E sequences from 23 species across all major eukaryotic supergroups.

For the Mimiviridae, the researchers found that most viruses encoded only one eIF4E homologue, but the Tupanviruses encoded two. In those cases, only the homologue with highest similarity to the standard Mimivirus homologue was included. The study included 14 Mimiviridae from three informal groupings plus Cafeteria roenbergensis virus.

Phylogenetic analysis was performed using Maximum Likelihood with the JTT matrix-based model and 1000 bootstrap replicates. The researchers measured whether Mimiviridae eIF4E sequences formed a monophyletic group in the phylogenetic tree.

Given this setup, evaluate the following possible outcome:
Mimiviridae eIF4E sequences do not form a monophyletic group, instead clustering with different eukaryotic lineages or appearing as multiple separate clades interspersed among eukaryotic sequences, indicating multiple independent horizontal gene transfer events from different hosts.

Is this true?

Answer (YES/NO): NO